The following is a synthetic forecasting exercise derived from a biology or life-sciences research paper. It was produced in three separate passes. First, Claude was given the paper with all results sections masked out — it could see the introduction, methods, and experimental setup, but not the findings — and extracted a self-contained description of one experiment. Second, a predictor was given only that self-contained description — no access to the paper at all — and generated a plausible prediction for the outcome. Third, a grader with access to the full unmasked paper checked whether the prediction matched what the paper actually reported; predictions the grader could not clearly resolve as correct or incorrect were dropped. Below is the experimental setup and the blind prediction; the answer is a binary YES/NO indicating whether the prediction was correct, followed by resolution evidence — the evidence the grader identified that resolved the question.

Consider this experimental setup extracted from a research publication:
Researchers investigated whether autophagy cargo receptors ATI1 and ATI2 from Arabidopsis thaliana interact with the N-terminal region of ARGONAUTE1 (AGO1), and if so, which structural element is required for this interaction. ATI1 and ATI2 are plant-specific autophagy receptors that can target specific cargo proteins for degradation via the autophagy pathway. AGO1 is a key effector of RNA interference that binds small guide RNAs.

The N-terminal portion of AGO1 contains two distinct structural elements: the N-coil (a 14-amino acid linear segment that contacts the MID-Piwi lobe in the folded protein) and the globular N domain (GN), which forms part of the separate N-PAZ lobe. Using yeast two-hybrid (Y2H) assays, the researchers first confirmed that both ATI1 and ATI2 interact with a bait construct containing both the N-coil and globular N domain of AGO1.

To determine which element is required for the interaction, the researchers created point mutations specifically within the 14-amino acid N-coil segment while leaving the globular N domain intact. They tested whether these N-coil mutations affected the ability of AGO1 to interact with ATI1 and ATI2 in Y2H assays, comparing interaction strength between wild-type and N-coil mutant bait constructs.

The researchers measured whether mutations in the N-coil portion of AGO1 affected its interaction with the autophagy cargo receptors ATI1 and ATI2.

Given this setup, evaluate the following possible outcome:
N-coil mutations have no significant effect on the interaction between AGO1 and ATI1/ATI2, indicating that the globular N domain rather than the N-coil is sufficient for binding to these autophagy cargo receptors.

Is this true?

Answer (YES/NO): NO